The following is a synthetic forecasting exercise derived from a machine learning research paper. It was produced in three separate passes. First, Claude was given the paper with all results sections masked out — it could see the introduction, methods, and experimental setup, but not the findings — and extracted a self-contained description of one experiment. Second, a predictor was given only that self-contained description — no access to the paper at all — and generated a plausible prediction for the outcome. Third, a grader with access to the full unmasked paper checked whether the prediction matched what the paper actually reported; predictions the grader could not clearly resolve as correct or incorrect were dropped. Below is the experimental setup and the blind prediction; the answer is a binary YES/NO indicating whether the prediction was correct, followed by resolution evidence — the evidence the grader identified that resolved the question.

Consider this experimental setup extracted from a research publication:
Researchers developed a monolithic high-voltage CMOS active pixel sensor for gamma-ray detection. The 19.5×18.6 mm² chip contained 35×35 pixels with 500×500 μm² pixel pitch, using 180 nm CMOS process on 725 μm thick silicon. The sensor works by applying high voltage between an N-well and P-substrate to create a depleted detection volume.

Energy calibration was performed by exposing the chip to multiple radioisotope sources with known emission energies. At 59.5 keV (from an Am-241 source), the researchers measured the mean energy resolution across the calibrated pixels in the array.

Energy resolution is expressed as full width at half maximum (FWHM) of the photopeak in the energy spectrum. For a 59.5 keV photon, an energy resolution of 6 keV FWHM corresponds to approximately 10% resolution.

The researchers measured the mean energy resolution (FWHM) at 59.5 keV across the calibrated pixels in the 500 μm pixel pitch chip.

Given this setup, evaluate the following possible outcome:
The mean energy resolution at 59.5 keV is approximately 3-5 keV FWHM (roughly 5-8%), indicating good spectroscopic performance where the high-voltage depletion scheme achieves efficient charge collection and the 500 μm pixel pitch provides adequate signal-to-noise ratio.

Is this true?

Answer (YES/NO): NO